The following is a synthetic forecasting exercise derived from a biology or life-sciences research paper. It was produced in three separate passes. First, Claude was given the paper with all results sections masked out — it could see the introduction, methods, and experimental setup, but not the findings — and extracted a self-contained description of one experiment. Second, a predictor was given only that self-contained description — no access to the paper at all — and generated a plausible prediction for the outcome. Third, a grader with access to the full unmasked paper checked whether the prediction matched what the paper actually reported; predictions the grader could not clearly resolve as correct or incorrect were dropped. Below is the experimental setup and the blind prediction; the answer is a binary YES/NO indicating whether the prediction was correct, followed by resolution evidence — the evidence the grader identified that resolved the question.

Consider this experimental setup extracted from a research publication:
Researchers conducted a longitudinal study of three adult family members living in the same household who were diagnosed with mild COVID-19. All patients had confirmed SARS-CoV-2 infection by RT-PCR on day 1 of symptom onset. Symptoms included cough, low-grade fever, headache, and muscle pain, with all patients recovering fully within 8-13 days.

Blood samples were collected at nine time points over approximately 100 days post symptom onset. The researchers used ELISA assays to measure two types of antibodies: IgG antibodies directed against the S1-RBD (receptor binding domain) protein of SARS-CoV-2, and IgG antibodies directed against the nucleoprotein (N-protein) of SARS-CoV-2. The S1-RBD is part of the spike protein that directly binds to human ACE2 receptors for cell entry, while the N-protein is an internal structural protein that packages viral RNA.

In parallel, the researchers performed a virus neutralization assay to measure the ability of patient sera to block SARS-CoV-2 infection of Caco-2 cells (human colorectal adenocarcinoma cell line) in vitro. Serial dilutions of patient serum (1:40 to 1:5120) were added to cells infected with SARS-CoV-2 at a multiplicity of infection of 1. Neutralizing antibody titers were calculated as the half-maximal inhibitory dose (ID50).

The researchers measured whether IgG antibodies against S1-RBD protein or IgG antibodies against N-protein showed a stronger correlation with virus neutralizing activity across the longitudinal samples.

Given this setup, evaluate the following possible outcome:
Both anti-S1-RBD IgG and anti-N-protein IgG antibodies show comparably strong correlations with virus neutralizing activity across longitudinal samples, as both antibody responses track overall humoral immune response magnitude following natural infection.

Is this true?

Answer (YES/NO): NO